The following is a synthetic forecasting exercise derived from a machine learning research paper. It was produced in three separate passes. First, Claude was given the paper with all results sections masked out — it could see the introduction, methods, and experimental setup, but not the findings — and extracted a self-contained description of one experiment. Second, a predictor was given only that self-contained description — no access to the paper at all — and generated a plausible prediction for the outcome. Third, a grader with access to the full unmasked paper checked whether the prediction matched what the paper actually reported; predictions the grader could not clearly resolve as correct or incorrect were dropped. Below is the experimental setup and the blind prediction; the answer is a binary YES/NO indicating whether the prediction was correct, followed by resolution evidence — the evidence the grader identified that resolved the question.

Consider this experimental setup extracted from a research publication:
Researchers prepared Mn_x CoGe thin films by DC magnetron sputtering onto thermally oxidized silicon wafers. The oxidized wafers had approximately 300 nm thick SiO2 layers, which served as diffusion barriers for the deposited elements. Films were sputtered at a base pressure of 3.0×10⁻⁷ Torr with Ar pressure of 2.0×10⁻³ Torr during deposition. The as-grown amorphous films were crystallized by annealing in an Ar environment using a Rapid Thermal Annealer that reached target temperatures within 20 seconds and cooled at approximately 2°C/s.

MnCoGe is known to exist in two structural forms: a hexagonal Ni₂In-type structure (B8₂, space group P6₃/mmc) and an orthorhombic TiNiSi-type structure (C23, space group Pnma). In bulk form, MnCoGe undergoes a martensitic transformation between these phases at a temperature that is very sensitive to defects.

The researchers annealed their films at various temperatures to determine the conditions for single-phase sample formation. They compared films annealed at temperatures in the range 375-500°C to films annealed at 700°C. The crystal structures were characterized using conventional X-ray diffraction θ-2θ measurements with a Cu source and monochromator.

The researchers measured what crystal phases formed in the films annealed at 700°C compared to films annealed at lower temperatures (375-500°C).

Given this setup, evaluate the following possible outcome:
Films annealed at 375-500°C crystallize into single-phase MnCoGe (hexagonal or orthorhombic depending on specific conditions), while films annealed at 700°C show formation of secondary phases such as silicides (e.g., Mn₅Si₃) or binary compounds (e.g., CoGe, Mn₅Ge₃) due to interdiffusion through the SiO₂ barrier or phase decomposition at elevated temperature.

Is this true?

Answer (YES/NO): NO